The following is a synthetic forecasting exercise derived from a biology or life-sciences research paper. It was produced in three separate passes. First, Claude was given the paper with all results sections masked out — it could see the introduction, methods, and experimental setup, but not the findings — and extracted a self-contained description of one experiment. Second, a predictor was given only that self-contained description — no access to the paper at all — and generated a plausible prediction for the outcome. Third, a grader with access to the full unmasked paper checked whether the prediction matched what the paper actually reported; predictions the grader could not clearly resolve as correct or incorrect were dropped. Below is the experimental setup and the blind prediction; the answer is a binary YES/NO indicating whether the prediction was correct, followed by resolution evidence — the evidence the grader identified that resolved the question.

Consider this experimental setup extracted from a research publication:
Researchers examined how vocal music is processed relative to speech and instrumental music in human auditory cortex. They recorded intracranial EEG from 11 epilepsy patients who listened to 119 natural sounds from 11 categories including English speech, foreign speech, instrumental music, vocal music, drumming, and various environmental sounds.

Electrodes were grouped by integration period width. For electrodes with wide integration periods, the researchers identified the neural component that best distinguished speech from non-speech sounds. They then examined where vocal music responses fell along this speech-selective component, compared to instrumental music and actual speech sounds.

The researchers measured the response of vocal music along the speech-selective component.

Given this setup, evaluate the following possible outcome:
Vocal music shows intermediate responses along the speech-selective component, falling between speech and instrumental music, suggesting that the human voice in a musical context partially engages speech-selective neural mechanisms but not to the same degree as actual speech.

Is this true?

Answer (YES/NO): YES